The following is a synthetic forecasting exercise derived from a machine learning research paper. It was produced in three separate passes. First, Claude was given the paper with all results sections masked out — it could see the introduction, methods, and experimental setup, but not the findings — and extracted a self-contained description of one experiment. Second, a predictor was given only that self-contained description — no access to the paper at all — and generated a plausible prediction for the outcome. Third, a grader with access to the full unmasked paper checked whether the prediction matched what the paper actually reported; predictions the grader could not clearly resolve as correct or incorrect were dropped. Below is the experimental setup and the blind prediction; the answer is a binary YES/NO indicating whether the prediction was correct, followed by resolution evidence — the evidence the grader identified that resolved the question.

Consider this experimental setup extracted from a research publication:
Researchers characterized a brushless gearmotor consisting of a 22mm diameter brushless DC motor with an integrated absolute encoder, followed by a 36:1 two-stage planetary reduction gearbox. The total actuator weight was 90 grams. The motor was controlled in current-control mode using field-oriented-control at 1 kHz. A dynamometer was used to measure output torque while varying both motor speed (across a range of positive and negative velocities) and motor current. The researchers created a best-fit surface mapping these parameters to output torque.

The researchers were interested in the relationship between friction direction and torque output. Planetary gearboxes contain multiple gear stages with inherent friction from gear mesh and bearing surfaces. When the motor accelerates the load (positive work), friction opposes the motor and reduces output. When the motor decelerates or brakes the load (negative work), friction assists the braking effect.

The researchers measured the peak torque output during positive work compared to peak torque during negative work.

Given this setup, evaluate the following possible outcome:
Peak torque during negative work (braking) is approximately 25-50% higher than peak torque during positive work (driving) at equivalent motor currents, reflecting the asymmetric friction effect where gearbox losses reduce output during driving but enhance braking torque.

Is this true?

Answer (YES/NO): NO